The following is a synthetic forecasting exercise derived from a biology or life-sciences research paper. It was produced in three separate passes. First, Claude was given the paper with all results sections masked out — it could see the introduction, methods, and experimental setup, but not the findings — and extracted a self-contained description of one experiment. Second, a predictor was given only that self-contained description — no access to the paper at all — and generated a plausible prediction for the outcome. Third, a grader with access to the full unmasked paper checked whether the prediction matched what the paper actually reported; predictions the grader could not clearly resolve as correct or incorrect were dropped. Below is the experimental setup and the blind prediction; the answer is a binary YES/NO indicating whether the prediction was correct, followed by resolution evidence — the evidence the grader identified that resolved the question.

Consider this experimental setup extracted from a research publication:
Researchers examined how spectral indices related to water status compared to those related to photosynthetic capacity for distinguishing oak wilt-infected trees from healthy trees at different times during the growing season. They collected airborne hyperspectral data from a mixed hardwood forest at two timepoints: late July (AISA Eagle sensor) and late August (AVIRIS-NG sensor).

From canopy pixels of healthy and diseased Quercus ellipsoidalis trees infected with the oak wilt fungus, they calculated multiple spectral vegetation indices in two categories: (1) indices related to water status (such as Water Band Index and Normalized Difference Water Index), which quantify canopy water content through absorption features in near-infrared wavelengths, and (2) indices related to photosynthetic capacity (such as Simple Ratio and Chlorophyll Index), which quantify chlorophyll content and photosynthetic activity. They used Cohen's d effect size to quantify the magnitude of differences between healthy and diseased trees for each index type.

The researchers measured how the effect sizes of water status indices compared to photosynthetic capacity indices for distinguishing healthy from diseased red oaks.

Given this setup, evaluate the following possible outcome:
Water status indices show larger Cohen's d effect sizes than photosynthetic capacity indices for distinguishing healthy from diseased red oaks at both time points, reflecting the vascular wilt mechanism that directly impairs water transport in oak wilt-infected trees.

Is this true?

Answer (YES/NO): NO